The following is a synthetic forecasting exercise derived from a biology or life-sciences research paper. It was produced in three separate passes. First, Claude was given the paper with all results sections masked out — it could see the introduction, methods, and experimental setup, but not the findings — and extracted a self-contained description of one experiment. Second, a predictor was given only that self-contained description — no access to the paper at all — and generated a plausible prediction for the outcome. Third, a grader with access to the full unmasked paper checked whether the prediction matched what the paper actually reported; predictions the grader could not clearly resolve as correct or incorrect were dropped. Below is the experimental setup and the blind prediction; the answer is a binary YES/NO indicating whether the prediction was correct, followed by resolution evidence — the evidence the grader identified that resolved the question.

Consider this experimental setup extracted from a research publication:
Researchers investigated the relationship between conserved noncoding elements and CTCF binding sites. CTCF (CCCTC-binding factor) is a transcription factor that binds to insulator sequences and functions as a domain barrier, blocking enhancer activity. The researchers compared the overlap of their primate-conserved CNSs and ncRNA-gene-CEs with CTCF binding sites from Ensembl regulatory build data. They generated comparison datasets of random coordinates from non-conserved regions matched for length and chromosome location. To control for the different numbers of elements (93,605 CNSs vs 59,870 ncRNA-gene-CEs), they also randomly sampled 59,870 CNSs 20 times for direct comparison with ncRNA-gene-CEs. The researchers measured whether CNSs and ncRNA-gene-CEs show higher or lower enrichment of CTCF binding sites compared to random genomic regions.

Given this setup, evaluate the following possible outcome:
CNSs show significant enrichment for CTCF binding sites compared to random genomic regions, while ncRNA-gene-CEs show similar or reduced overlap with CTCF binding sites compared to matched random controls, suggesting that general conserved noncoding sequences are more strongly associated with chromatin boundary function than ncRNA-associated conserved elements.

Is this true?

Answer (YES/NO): NO